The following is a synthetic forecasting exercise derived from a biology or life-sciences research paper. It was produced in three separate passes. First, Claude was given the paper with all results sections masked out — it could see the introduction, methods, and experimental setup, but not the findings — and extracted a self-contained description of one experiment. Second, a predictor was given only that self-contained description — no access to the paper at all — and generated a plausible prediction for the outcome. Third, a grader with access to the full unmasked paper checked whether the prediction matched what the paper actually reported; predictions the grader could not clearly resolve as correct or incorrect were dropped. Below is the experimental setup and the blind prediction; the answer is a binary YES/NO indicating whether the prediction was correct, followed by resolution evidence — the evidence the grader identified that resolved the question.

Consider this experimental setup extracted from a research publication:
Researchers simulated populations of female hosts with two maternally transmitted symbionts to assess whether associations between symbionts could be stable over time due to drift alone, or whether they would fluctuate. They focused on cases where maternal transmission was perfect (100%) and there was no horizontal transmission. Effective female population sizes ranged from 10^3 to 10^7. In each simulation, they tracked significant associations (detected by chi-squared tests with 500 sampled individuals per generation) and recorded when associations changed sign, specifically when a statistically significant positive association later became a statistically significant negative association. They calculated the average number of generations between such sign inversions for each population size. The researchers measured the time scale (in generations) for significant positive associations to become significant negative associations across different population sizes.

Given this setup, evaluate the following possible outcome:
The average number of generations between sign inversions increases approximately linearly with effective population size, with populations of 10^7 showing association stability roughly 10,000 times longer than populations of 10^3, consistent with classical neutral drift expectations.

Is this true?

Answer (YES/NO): NO